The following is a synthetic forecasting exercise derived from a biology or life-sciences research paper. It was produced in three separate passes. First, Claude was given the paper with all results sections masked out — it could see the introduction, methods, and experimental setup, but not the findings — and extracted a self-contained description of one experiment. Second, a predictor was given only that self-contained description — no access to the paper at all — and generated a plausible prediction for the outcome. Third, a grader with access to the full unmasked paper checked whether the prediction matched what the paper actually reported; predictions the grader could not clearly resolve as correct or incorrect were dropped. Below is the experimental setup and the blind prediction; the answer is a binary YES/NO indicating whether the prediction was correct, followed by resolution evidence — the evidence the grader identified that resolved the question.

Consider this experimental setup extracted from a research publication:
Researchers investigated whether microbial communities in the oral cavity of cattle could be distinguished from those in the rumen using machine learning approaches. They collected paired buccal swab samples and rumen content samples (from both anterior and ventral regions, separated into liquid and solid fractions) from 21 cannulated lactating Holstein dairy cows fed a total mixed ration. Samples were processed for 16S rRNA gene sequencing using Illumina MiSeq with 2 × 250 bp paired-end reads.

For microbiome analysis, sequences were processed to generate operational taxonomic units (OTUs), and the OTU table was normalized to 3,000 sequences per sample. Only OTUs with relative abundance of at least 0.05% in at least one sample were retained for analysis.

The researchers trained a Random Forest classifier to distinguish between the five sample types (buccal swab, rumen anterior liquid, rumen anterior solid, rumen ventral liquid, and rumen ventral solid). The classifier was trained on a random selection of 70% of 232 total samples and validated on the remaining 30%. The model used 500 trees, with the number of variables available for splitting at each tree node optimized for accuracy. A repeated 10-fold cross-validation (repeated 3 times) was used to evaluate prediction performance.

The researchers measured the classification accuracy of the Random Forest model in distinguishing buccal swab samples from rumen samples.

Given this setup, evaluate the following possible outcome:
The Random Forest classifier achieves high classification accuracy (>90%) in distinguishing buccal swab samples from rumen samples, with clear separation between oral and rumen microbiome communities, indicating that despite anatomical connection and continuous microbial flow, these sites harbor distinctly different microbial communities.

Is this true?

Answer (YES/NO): YES